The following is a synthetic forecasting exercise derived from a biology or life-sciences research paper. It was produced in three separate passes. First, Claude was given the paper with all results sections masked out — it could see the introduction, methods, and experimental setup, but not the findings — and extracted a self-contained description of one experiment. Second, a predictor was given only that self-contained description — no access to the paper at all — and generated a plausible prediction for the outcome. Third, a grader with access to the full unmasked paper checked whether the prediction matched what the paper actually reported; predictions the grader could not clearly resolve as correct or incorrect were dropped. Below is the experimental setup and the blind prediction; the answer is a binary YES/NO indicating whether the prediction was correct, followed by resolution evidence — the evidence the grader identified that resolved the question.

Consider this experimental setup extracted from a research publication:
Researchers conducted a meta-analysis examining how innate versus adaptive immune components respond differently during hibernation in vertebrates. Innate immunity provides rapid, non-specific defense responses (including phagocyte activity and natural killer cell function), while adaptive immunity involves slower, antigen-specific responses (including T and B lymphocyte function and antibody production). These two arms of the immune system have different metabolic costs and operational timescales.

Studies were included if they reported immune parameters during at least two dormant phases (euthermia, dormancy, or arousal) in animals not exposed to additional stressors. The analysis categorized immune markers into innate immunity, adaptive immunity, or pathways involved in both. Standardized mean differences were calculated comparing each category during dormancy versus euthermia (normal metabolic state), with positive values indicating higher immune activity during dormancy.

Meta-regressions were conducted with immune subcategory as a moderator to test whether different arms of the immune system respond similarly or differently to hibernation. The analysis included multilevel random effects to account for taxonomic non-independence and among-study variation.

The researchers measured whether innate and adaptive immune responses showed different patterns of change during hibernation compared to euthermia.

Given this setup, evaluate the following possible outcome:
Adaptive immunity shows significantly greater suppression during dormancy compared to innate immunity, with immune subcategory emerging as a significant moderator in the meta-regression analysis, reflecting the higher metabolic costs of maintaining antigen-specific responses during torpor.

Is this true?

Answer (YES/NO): NO